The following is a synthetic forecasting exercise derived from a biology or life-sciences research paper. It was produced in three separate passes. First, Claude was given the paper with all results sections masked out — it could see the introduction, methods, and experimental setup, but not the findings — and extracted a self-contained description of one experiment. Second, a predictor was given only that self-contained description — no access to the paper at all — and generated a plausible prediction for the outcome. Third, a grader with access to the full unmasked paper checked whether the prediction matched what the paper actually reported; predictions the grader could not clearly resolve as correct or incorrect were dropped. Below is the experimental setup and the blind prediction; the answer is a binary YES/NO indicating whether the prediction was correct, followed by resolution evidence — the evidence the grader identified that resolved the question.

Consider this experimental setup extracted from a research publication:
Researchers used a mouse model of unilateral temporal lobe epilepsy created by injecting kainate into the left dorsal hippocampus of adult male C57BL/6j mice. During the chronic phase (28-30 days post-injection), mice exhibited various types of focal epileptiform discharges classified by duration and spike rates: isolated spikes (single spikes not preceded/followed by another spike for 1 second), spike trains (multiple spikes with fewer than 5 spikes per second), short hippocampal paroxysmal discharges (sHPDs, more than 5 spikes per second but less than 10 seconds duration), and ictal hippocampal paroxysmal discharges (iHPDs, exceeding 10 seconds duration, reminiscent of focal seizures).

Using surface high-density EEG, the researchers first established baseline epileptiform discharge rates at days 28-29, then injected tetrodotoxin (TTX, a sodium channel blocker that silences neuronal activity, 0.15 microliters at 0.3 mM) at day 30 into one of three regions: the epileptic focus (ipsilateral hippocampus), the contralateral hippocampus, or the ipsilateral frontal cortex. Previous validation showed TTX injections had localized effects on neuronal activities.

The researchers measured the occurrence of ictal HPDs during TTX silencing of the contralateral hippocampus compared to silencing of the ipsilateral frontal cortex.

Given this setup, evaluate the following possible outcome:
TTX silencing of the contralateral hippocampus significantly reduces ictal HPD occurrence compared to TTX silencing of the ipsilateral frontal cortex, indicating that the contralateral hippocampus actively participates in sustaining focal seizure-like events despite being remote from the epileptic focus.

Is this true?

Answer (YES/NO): YES